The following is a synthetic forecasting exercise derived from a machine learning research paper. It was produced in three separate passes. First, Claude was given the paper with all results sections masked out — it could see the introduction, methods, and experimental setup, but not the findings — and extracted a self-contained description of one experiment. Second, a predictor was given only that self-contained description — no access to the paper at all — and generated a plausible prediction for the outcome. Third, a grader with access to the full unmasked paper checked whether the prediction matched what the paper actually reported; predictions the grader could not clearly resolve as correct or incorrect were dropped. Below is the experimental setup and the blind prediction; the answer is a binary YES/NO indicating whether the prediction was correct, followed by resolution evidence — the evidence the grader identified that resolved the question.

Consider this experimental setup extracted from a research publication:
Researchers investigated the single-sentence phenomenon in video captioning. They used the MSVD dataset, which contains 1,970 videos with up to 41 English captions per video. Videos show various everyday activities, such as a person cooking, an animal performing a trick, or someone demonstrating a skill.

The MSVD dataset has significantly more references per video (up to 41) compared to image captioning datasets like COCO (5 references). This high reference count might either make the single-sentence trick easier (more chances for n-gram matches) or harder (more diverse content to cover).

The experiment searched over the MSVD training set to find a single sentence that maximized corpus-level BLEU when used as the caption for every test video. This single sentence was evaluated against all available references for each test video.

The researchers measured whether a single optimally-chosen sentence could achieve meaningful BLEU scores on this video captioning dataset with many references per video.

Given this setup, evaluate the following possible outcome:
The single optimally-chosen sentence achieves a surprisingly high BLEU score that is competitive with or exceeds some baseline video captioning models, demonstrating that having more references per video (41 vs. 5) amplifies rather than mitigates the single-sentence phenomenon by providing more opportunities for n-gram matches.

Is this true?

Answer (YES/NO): YES